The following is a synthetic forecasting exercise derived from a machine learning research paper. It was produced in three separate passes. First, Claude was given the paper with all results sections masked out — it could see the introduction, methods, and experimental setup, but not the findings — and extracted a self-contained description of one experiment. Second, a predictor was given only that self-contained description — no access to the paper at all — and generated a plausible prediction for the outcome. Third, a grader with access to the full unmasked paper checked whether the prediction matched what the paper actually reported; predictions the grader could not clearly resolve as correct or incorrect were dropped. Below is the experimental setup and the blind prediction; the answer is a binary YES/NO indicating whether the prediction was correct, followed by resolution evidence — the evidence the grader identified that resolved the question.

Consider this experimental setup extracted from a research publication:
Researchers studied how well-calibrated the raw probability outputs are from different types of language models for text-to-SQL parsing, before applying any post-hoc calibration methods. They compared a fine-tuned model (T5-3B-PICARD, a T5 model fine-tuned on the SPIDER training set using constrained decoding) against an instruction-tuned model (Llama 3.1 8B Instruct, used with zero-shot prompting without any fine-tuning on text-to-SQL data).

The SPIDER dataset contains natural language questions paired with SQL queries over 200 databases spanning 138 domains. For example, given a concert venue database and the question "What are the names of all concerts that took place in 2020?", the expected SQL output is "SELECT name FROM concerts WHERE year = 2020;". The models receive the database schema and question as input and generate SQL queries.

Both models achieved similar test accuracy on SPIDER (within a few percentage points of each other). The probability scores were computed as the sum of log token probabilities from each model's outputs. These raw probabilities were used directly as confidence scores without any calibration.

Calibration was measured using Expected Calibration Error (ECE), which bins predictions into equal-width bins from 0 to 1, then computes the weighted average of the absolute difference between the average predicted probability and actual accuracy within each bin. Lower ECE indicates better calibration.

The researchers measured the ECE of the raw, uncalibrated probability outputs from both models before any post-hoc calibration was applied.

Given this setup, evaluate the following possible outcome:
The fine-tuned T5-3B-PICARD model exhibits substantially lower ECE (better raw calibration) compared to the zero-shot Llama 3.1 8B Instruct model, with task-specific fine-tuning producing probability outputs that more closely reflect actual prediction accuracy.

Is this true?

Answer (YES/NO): YES